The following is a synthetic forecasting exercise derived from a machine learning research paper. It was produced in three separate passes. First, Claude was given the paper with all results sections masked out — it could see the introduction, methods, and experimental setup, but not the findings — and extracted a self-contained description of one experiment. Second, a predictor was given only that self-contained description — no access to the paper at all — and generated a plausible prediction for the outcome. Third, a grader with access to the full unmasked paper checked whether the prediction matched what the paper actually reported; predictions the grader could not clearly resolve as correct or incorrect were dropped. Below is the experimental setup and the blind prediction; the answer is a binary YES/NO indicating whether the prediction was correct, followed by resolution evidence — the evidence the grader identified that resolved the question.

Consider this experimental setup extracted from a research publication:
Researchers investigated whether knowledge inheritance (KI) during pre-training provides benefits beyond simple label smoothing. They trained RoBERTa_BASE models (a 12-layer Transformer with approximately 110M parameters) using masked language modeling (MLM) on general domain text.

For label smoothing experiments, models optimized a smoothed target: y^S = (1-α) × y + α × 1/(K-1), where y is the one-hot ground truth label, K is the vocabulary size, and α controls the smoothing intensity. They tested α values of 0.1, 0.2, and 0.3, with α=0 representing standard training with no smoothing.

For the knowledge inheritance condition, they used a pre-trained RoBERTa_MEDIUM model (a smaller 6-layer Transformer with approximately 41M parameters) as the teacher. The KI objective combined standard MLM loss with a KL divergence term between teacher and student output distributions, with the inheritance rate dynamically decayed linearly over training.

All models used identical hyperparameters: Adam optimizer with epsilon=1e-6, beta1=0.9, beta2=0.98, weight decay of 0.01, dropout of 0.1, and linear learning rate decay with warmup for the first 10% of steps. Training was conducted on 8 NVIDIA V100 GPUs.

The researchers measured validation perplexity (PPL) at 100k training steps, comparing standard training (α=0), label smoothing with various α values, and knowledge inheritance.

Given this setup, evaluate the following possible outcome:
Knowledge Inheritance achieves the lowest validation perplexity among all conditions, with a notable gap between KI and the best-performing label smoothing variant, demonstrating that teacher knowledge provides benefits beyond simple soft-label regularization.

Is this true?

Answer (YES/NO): YES